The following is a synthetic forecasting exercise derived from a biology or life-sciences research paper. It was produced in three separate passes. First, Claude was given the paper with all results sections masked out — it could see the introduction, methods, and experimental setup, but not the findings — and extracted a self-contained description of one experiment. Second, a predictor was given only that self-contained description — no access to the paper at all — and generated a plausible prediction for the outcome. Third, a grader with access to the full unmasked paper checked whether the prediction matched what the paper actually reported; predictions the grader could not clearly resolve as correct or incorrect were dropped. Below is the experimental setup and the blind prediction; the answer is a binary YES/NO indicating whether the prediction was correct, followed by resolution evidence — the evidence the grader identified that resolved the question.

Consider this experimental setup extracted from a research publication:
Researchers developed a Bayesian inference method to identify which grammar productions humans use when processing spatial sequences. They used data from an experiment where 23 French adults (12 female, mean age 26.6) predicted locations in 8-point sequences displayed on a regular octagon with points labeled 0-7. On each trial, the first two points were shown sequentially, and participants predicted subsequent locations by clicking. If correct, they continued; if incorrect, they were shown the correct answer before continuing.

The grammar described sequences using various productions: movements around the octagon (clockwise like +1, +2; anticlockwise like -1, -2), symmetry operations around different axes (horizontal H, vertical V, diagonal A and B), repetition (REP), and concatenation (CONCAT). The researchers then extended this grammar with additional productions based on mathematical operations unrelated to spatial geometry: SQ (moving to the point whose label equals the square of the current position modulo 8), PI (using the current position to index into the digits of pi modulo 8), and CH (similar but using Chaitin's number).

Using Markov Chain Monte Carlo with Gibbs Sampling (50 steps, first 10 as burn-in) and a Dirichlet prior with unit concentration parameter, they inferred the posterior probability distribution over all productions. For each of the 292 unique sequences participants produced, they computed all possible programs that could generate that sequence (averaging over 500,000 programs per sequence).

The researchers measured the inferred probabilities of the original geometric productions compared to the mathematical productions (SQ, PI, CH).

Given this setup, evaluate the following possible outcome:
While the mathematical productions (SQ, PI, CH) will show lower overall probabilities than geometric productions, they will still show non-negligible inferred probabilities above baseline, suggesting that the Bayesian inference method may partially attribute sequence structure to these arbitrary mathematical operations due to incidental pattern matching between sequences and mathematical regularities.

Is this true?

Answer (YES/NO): NO